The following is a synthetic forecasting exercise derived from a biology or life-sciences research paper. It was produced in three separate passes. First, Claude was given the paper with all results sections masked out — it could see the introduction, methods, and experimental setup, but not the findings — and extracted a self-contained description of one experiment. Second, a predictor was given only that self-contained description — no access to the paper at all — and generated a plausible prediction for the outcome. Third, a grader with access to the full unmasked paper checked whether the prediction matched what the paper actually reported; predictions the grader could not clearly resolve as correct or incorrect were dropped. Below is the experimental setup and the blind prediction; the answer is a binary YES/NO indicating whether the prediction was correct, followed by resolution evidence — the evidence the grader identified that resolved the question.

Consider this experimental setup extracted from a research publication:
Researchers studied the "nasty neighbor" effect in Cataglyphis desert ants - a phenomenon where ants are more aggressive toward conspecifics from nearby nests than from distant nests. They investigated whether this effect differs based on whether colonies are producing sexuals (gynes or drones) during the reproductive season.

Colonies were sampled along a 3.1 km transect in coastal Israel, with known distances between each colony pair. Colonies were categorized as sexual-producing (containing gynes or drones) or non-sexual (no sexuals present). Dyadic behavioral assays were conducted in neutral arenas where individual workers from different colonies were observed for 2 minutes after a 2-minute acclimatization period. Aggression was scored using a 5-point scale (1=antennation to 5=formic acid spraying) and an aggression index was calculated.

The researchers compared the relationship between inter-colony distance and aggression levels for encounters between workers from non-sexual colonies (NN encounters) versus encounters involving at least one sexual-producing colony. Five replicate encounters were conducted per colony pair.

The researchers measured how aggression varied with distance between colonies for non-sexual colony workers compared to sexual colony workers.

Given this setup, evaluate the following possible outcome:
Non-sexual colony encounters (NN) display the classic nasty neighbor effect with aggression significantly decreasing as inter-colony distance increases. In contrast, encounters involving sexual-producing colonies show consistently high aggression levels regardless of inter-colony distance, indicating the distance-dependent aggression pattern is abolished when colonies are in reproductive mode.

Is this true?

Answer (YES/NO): NO